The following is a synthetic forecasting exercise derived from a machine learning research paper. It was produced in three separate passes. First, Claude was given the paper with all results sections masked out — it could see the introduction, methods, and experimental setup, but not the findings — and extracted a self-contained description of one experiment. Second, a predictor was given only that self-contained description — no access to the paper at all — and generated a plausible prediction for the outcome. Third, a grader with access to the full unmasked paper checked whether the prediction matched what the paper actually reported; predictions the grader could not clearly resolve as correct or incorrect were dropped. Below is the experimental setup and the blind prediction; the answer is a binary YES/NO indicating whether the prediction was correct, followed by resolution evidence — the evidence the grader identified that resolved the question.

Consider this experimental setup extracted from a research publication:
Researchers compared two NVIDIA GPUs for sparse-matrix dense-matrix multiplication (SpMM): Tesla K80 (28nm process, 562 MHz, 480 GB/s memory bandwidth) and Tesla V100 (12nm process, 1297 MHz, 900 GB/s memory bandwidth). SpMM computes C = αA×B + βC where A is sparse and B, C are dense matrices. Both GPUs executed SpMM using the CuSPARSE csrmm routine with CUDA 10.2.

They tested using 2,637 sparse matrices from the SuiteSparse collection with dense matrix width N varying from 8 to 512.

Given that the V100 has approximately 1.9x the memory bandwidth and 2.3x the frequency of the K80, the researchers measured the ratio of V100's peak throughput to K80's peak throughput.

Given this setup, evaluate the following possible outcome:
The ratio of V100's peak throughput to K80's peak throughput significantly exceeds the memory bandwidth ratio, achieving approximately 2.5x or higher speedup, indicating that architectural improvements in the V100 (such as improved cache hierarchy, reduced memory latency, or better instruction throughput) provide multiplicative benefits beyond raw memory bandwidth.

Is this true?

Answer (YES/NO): YES